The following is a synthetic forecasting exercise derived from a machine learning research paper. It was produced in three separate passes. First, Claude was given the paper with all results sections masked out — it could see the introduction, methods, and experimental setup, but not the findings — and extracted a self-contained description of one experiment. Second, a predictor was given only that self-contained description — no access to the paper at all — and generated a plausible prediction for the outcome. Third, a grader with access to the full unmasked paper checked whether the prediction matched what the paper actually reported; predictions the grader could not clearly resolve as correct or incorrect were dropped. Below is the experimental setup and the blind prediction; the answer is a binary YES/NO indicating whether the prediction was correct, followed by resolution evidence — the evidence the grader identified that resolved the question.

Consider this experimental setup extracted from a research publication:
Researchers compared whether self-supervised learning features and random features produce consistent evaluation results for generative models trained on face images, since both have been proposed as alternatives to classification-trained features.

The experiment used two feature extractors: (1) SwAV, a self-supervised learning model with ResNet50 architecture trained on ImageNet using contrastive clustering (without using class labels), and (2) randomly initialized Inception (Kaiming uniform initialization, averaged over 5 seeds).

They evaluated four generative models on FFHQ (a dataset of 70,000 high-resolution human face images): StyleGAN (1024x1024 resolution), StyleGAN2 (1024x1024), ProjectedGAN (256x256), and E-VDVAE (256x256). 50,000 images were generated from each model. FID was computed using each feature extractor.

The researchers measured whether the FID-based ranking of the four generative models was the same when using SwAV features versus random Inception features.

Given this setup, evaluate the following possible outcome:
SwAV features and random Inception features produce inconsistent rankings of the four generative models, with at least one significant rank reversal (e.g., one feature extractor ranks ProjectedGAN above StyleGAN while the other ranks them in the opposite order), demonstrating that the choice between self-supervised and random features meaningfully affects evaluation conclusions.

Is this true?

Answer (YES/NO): NO